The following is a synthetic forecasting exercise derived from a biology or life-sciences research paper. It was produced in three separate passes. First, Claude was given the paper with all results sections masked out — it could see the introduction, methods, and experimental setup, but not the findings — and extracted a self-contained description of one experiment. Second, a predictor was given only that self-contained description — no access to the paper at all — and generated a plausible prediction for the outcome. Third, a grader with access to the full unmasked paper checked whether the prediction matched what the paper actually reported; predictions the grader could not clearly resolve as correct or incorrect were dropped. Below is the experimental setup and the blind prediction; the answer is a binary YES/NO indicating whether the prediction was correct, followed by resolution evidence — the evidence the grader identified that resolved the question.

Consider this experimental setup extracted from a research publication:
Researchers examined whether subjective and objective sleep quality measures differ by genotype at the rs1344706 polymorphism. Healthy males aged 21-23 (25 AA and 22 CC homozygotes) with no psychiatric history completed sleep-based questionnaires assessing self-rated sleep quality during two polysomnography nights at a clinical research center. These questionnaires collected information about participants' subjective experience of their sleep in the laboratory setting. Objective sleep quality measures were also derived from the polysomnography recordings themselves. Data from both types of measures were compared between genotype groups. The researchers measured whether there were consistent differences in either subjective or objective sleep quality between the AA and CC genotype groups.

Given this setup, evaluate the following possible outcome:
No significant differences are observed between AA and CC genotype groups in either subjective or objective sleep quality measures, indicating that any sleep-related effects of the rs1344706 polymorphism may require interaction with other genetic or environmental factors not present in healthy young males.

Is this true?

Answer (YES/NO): NO